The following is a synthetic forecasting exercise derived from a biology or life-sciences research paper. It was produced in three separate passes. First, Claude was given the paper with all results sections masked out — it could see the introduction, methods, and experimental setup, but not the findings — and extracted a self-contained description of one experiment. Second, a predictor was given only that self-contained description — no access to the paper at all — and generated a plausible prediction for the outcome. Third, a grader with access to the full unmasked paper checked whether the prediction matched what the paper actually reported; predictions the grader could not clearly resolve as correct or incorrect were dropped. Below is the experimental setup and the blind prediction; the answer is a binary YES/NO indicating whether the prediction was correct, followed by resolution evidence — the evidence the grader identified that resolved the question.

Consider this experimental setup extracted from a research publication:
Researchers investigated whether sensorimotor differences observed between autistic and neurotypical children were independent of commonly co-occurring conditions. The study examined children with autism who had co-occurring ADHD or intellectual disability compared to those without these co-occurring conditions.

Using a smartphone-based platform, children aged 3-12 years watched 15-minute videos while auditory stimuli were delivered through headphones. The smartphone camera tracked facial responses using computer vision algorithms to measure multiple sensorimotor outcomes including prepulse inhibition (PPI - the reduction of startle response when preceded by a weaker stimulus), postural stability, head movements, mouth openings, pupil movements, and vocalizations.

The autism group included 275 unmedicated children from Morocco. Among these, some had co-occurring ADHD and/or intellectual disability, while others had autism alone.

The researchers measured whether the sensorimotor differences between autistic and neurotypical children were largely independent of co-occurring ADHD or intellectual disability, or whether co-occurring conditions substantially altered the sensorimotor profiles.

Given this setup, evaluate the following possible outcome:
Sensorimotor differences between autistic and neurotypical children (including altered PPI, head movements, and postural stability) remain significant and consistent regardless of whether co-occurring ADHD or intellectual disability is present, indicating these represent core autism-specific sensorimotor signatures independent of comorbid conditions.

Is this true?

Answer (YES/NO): NO